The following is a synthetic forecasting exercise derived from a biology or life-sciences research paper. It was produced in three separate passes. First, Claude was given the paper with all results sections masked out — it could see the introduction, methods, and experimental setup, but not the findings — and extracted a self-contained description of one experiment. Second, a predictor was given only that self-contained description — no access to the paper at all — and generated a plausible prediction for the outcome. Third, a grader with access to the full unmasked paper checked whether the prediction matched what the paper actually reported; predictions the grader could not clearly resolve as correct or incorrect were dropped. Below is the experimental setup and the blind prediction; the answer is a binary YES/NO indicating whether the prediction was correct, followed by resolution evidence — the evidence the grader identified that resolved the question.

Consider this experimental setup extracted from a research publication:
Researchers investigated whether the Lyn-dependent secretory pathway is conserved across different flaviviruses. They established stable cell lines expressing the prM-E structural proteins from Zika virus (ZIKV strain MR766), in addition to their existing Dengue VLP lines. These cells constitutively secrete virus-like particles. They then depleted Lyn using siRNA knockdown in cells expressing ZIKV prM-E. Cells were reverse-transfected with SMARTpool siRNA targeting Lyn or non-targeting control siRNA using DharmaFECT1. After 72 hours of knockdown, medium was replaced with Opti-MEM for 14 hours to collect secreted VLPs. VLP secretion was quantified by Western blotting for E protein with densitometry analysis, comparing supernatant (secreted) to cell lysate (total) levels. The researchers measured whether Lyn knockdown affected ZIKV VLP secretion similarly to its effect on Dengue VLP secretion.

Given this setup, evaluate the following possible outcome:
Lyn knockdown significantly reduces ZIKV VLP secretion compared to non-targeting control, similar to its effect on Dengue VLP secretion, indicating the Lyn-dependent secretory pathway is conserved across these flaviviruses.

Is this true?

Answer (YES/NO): YES